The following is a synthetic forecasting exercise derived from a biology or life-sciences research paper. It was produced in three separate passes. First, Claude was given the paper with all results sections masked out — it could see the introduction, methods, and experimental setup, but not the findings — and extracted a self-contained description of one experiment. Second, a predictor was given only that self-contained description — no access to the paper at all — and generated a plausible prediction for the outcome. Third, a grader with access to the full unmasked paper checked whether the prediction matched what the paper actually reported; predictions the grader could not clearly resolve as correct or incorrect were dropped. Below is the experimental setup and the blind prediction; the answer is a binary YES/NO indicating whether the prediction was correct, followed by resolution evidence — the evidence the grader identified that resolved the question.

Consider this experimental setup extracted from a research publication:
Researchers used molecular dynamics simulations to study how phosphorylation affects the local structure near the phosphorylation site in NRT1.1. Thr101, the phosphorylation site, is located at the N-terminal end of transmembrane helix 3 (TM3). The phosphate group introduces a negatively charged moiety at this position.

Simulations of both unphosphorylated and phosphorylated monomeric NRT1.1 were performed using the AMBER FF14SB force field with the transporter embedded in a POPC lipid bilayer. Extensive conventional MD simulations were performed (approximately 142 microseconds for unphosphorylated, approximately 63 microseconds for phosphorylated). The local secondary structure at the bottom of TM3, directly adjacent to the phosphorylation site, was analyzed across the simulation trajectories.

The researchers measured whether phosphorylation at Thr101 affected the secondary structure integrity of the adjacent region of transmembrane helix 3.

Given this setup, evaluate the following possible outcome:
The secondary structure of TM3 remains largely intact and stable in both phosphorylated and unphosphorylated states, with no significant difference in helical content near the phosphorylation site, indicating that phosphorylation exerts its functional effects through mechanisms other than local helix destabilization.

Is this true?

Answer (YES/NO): NO